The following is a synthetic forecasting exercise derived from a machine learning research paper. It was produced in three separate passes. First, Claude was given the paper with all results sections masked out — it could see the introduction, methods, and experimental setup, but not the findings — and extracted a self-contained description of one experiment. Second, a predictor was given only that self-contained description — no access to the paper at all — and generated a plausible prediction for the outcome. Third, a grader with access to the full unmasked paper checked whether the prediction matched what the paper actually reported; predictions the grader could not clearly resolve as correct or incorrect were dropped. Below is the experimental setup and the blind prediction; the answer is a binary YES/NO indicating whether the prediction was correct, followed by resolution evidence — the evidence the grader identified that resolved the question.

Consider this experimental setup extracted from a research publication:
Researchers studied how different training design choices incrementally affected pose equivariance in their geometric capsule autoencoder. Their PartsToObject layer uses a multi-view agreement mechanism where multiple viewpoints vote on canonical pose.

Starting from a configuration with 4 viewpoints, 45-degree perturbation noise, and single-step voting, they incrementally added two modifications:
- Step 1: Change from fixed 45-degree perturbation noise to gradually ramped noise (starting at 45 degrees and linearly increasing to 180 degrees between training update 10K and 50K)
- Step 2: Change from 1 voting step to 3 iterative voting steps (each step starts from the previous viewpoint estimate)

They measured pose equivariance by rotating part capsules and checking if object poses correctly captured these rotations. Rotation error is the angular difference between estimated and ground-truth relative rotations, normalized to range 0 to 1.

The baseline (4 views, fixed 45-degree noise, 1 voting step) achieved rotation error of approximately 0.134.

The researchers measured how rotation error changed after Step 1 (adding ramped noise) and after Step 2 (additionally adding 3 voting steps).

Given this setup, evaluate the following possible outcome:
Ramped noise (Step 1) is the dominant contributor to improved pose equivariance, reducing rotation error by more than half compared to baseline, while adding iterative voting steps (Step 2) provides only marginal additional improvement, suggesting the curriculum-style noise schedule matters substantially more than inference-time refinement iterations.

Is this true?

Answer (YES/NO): NO